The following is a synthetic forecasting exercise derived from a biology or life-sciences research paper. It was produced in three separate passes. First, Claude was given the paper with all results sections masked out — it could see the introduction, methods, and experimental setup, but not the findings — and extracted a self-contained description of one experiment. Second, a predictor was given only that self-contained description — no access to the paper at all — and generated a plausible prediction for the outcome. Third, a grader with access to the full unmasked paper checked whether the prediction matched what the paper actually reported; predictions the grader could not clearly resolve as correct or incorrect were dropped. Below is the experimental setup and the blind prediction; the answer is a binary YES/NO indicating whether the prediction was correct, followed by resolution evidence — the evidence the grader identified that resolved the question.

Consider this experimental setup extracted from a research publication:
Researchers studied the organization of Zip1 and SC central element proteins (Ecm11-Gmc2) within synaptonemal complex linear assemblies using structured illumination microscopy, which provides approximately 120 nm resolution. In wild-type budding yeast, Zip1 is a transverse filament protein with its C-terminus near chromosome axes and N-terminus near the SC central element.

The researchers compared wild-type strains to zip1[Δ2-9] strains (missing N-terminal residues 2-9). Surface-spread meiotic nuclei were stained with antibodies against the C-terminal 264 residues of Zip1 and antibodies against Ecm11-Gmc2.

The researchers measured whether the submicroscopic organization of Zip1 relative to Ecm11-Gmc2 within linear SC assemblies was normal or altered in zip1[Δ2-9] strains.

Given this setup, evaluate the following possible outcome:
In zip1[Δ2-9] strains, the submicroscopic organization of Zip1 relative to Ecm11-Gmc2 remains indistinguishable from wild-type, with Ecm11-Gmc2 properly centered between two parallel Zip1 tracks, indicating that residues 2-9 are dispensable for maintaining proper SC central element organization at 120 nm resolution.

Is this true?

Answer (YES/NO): YES